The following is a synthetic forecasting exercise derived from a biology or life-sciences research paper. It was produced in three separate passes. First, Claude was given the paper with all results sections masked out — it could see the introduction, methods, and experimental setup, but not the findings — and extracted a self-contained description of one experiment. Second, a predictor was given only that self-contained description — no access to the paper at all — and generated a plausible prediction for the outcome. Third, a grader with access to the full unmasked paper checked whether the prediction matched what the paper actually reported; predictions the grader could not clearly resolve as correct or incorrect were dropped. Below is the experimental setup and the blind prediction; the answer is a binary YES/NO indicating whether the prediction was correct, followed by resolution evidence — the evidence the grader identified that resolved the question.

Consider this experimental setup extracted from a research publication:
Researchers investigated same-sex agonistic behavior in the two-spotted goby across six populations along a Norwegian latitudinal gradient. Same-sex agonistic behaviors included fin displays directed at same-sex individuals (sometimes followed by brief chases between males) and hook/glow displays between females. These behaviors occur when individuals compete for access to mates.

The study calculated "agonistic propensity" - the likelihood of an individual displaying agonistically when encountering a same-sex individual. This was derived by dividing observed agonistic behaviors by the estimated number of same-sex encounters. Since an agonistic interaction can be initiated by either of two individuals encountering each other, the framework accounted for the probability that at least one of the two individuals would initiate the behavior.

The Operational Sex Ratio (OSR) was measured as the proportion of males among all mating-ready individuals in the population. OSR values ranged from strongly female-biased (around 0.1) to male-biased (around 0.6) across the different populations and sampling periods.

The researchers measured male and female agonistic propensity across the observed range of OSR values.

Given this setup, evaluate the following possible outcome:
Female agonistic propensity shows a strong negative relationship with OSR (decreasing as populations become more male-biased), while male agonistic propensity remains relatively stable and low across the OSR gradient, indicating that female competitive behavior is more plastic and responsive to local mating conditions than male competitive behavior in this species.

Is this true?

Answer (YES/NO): NO